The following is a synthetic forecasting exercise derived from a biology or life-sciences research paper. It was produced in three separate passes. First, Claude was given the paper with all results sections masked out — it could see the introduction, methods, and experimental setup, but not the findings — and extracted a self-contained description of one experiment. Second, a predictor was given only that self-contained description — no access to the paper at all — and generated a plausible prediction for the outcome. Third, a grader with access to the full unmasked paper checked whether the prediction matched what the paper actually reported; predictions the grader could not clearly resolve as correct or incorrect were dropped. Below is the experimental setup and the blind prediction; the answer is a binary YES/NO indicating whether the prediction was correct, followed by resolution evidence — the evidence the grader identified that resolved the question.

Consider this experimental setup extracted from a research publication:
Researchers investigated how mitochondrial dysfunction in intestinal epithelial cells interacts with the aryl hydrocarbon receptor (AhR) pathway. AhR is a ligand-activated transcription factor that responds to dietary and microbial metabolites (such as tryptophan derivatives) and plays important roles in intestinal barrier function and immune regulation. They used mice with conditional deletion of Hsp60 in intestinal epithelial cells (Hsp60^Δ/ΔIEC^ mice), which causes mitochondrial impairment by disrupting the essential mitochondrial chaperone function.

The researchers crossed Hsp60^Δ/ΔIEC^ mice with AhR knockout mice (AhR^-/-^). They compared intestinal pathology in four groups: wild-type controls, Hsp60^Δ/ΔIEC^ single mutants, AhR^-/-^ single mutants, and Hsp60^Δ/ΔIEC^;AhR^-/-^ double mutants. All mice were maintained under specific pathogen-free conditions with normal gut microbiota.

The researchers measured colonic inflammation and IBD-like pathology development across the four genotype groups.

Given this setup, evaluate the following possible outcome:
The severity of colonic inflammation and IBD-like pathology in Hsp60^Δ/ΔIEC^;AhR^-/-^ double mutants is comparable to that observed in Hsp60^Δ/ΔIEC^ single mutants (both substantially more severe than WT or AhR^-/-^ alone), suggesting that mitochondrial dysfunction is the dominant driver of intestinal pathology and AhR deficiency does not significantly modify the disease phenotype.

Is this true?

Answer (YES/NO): NO